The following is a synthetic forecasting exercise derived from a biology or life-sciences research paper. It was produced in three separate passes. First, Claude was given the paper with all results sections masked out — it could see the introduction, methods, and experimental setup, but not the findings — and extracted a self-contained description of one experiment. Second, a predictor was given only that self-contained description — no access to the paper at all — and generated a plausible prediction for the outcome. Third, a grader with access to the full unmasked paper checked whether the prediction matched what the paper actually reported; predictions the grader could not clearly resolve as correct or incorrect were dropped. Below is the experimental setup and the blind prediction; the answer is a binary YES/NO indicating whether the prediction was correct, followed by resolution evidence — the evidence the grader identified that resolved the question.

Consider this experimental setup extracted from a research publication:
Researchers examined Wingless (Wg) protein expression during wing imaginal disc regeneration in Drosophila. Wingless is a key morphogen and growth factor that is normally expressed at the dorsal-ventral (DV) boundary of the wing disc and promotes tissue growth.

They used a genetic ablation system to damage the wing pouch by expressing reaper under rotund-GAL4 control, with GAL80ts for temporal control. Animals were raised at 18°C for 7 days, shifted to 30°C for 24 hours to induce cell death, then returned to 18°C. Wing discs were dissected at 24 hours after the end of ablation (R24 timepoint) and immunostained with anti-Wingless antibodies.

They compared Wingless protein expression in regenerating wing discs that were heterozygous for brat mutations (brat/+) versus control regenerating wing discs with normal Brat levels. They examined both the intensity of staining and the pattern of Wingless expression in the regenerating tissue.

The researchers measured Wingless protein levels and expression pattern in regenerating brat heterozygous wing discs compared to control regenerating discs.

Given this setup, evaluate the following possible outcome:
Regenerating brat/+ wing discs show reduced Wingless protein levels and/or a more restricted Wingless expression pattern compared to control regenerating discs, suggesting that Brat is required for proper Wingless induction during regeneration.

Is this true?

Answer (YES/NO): NO